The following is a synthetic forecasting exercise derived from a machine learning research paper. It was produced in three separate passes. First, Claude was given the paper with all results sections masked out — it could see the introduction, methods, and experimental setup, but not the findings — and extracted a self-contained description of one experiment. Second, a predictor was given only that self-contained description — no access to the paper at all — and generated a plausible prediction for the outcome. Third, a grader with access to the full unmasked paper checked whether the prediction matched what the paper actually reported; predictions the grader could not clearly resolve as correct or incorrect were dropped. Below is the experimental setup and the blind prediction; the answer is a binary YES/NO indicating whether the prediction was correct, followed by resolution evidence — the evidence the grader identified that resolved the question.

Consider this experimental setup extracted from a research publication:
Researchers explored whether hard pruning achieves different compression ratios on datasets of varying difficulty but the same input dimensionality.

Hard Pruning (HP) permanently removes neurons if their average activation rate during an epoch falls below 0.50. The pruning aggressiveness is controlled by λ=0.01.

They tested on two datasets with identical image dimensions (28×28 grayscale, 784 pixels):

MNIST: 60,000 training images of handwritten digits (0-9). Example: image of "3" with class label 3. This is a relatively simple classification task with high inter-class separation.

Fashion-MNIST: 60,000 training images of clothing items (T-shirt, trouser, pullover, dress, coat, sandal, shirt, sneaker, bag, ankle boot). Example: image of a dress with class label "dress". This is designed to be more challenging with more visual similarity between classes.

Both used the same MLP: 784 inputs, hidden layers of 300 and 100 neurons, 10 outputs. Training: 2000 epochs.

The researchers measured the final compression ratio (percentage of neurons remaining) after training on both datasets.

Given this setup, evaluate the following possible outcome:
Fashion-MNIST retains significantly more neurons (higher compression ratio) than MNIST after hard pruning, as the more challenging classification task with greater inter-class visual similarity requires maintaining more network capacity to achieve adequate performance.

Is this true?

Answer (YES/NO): YES